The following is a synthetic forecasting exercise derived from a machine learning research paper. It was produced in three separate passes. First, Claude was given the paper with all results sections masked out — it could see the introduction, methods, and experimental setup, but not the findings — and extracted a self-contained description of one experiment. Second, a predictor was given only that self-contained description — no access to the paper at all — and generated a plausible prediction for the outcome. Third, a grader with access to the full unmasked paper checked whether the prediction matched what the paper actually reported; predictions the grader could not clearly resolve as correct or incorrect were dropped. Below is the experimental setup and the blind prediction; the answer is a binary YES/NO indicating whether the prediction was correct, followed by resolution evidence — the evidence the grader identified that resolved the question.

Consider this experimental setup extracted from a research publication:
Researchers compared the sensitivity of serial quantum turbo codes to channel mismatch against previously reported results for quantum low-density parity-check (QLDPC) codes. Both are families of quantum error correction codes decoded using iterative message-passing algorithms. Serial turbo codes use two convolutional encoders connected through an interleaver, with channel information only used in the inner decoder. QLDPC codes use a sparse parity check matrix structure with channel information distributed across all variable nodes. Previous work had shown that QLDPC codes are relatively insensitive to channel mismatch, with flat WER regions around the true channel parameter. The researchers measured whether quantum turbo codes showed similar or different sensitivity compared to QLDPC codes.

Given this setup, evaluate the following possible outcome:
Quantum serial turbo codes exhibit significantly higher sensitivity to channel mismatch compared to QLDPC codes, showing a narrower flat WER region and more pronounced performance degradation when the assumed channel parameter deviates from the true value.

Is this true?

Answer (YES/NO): YES